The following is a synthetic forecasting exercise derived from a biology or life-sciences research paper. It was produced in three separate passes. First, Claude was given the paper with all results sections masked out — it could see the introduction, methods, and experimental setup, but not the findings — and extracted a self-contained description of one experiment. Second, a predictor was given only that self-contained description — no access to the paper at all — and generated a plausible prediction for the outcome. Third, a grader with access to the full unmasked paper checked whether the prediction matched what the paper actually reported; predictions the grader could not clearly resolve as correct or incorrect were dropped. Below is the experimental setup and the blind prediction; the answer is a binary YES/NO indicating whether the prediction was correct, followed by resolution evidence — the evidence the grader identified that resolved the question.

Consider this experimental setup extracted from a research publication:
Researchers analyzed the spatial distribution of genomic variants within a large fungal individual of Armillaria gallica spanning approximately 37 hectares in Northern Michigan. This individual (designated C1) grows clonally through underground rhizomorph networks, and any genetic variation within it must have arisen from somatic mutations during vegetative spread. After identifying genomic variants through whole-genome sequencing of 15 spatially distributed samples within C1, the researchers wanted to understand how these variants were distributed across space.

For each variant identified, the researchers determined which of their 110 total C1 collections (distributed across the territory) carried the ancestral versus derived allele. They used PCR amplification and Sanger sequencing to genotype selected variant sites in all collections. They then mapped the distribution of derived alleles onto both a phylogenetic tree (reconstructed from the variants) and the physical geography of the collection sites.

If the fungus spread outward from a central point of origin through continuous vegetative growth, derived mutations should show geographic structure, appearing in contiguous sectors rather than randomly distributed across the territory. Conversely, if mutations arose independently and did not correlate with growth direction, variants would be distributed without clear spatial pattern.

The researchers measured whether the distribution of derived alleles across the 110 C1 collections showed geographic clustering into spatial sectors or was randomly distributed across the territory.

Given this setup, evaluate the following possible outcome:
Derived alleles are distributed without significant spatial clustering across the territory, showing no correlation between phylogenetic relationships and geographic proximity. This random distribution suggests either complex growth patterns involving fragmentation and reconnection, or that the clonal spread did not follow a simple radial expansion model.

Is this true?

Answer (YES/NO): NO